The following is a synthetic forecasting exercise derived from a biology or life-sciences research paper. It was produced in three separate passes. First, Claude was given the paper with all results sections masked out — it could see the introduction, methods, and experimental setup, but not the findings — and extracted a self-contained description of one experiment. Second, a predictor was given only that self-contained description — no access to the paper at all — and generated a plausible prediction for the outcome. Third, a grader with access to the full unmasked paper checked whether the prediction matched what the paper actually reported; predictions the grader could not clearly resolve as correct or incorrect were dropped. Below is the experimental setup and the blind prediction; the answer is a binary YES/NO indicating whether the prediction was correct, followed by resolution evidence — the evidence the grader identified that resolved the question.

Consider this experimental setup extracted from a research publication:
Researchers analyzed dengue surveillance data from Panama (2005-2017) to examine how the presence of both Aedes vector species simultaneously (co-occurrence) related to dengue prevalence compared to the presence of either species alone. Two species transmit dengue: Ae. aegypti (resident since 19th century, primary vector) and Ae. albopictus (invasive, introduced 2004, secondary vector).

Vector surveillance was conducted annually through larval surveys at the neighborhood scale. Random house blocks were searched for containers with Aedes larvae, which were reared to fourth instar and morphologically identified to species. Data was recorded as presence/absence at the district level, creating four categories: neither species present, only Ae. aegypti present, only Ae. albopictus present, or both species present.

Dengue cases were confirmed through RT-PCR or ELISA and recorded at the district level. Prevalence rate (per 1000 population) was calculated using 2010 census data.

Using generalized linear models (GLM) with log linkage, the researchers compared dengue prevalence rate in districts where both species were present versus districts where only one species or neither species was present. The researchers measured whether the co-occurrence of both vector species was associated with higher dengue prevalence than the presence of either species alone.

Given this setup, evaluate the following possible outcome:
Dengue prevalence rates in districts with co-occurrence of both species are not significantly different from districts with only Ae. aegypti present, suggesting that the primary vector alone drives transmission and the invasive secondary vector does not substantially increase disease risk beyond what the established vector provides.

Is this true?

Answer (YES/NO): NO